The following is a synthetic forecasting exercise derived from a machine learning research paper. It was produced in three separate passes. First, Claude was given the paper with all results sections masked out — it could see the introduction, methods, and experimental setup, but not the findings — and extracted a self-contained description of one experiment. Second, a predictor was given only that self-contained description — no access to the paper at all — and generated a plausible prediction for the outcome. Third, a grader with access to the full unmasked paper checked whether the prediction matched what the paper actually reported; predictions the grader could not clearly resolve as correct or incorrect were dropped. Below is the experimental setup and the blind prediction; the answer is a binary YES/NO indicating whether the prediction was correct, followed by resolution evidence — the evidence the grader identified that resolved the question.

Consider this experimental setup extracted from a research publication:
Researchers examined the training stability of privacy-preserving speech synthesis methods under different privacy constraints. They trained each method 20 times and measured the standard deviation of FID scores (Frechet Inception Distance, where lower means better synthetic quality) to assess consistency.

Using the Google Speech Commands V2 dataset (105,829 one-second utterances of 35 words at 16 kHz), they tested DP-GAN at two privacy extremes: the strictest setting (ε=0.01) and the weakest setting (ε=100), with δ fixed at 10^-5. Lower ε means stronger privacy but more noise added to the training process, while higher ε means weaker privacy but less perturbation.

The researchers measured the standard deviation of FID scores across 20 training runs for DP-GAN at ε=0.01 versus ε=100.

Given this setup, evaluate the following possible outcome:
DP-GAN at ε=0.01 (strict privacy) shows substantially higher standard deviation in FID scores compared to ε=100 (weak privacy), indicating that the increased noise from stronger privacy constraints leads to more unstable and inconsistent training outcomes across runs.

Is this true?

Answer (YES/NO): YES